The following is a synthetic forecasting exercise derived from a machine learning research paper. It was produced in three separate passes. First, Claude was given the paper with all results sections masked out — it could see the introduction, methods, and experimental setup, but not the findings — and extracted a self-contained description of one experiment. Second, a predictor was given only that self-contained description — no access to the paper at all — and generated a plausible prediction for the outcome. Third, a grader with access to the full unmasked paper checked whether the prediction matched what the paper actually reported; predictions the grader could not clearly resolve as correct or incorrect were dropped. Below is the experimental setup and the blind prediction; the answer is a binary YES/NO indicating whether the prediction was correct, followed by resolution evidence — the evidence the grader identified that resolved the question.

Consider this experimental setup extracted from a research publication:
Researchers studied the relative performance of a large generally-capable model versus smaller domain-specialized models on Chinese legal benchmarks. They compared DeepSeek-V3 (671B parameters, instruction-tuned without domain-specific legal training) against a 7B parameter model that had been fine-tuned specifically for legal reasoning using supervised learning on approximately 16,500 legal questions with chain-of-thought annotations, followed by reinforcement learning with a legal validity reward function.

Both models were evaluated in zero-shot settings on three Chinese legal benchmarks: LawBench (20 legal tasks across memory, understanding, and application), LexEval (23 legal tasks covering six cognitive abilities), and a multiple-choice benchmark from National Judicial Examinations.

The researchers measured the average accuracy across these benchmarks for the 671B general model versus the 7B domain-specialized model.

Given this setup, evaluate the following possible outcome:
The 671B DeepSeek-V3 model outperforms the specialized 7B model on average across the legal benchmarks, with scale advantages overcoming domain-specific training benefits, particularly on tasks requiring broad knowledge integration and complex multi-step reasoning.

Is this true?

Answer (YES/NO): YES